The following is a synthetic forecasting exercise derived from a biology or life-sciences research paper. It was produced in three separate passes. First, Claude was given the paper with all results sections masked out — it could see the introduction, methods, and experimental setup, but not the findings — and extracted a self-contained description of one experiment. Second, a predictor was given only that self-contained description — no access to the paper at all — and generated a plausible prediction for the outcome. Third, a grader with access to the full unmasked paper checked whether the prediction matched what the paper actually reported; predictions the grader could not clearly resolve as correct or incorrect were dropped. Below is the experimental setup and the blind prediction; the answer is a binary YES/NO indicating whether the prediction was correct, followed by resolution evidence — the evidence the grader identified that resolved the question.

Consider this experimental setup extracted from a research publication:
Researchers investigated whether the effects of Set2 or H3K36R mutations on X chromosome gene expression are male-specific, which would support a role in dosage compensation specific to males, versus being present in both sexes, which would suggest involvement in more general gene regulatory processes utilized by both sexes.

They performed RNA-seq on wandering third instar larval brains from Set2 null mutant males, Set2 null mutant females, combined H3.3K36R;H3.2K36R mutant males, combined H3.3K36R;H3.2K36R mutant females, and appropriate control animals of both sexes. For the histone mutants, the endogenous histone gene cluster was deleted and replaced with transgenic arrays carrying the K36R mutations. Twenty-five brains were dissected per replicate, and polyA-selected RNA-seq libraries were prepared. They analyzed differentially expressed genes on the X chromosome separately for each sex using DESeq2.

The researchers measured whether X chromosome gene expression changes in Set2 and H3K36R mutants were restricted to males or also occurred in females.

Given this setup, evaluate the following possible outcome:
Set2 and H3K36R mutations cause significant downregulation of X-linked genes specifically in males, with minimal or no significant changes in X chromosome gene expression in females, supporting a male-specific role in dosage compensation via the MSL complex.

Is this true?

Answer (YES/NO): NO